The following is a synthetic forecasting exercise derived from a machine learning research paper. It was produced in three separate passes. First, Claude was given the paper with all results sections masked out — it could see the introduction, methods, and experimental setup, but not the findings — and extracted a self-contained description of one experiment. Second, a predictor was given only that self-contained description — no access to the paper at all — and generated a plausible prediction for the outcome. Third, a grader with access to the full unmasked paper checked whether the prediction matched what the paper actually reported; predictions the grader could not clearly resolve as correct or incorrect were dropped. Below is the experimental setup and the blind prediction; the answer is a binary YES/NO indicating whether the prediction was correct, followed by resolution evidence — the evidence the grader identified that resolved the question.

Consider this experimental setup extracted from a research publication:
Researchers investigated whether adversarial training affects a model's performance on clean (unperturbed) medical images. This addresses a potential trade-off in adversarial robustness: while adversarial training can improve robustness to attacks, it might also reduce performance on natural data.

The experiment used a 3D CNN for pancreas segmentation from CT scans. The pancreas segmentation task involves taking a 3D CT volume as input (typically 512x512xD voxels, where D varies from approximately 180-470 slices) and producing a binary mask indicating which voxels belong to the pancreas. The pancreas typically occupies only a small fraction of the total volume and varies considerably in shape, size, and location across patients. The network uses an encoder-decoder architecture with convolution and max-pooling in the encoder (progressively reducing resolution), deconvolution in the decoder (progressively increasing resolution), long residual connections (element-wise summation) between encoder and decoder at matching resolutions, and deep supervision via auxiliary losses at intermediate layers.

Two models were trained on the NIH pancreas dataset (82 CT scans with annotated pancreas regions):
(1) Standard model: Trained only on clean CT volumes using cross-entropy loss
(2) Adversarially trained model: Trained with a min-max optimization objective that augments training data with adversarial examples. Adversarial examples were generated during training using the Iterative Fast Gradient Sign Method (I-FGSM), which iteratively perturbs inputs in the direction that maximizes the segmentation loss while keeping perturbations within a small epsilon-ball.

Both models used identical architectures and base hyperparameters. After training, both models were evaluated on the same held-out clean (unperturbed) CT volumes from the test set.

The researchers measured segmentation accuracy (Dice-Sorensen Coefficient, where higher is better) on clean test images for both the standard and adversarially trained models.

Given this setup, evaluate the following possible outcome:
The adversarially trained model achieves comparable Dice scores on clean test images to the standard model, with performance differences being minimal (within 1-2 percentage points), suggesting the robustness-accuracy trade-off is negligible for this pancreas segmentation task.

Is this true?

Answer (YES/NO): NO